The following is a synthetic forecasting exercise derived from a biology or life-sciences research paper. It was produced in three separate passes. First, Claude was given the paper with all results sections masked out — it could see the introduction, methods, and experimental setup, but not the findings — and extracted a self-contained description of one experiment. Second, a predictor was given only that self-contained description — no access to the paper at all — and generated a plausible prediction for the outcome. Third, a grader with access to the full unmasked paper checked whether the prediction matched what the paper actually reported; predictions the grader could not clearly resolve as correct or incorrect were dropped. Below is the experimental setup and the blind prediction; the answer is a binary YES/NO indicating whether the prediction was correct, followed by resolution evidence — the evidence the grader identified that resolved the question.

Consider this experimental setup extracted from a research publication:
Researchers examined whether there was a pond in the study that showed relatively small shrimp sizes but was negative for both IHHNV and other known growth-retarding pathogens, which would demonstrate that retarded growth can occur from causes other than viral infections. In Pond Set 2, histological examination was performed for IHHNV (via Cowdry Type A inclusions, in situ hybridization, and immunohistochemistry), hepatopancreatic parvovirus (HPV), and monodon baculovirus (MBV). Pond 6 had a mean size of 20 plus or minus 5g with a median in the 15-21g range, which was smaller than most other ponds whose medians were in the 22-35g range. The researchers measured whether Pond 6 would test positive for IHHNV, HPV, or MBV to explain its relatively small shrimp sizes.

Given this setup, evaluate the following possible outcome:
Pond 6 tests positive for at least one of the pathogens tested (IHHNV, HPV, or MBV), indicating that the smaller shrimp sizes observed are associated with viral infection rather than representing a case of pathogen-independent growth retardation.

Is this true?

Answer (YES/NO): NO